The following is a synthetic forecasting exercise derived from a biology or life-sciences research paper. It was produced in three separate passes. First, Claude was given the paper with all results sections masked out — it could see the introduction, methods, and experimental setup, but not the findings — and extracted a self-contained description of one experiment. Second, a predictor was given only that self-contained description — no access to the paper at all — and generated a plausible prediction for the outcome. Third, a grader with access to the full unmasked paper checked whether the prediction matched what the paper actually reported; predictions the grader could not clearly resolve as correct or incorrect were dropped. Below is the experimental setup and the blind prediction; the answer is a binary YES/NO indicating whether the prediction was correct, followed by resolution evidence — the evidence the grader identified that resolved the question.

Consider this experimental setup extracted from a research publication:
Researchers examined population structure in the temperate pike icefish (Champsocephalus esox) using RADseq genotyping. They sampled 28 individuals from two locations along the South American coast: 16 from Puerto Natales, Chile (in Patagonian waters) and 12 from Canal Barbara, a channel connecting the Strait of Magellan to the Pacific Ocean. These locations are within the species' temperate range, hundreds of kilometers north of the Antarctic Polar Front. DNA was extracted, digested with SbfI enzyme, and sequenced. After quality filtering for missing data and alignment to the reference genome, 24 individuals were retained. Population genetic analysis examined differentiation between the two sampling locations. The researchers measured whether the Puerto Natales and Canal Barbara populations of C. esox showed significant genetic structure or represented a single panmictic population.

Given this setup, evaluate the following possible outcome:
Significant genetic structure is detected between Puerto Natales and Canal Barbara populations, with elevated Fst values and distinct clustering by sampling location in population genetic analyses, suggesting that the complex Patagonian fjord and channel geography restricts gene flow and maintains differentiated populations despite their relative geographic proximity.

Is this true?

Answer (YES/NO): NO